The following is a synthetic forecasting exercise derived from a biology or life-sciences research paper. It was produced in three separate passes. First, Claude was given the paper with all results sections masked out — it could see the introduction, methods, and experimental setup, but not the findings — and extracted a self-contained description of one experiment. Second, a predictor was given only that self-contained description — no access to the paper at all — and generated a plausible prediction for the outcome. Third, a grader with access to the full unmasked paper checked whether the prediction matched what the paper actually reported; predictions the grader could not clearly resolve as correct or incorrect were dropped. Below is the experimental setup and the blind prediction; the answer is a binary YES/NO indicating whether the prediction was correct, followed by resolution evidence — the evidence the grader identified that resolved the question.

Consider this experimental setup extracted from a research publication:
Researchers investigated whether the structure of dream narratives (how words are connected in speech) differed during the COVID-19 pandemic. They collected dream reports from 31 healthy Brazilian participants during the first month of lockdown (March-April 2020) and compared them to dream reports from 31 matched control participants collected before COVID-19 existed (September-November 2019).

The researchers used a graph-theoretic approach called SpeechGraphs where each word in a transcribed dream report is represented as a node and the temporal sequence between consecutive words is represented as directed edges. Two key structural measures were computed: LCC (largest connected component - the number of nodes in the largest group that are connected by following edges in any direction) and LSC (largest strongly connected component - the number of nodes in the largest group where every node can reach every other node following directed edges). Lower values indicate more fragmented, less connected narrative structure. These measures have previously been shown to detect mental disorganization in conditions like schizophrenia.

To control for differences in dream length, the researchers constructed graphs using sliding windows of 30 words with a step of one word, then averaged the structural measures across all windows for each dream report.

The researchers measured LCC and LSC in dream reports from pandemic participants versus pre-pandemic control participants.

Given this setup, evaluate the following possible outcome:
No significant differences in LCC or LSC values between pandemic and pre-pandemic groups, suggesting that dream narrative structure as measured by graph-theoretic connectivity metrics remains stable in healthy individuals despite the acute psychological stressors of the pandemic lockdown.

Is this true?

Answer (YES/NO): YES